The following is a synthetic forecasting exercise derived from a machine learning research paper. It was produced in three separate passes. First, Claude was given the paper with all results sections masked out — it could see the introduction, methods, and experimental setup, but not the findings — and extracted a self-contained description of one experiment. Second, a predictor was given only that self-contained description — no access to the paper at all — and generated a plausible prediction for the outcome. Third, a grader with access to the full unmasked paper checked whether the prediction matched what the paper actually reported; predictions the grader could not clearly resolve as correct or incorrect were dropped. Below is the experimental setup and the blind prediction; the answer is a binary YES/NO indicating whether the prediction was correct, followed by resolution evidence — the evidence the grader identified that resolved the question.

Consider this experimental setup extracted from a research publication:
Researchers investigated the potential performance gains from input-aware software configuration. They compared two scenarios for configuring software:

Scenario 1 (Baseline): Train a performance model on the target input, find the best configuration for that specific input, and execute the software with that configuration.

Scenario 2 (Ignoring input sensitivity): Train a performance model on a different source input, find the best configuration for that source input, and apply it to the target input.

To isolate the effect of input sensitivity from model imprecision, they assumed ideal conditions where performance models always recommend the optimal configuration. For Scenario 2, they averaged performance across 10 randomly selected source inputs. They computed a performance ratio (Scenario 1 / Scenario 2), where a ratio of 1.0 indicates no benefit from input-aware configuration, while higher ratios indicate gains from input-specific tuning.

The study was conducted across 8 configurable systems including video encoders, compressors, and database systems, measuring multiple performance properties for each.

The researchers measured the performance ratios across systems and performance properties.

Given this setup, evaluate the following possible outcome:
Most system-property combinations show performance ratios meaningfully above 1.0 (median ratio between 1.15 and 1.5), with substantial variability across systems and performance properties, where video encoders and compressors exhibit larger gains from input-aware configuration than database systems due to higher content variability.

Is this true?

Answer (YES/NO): NO